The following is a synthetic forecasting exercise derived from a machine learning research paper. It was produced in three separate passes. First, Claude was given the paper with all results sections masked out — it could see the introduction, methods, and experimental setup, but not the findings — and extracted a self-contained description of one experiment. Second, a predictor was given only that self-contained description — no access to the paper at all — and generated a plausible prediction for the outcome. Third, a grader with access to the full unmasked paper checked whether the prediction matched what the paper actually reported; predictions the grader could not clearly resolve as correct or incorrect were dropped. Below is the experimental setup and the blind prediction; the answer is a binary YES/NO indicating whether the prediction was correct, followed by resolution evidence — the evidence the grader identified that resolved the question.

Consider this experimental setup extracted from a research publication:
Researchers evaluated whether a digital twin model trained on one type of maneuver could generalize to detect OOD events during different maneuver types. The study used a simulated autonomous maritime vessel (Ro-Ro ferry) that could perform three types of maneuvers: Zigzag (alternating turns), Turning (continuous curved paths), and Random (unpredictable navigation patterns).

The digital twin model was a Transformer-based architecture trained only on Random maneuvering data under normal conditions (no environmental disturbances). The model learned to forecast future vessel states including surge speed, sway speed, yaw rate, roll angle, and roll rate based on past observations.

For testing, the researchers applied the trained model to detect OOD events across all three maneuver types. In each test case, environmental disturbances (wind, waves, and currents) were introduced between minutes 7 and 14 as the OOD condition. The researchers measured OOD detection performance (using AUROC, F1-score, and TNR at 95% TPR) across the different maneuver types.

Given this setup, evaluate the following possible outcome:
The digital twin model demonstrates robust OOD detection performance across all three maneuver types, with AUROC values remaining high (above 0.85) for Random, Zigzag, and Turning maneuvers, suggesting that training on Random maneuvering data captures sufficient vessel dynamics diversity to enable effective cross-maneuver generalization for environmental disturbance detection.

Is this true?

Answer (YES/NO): YES